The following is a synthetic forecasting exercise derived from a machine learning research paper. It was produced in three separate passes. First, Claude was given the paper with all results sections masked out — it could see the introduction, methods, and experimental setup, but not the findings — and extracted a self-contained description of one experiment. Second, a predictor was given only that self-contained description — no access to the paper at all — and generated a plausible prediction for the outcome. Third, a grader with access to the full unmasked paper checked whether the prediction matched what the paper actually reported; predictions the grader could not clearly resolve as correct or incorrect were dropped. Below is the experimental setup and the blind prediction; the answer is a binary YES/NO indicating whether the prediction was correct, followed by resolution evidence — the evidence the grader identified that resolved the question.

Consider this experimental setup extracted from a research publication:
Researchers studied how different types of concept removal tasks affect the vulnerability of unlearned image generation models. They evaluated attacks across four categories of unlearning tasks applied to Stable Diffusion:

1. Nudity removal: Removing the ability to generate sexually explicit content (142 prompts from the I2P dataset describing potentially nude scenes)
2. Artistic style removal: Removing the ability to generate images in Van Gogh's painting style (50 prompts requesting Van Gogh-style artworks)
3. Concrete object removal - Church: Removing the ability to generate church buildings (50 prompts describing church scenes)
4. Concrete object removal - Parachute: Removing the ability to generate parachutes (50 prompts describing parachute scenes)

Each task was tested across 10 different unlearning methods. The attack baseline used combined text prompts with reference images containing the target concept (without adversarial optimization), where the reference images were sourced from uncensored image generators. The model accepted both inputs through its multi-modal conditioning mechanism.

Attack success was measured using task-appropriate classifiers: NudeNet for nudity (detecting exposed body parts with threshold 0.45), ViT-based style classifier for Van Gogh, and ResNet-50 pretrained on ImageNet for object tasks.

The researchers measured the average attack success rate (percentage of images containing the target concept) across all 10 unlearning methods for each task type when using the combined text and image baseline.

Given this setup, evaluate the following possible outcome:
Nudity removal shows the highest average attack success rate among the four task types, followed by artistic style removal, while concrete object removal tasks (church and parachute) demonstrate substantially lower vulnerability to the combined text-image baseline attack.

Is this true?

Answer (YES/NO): NO